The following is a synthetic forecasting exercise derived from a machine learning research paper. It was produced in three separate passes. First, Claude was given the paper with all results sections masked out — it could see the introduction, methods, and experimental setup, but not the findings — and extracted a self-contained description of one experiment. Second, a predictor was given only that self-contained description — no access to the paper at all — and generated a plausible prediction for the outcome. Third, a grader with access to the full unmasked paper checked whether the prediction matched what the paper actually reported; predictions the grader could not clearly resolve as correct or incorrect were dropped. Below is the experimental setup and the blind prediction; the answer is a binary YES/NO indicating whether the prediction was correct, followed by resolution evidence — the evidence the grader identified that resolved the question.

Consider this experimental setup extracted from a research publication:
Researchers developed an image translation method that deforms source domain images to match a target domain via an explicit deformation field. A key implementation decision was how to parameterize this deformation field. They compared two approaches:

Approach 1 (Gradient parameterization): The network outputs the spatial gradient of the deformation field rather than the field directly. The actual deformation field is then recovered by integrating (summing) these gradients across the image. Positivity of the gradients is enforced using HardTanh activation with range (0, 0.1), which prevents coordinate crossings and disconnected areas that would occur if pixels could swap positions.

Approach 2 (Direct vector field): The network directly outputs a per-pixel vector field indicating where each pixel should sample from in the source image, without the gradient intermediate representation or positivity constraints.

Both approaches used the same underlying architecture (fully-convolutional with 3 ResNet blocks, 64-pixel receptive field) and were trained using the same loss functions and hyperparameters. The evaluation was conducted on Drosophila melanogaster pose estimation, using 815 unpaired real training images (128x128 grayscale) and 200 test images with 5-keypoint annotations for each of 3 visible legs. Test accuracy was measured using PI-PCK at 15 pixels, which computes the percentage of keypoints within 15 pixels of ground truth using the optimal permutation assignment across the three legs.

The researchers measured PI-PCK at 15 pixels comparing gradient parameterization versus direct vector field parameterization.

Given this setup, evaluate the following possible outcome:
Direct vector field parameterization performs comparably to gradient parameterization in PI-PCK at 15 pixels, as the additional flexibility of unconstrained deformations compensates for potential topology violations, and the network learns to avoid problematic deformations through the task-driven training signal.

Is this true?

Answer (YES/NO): NO